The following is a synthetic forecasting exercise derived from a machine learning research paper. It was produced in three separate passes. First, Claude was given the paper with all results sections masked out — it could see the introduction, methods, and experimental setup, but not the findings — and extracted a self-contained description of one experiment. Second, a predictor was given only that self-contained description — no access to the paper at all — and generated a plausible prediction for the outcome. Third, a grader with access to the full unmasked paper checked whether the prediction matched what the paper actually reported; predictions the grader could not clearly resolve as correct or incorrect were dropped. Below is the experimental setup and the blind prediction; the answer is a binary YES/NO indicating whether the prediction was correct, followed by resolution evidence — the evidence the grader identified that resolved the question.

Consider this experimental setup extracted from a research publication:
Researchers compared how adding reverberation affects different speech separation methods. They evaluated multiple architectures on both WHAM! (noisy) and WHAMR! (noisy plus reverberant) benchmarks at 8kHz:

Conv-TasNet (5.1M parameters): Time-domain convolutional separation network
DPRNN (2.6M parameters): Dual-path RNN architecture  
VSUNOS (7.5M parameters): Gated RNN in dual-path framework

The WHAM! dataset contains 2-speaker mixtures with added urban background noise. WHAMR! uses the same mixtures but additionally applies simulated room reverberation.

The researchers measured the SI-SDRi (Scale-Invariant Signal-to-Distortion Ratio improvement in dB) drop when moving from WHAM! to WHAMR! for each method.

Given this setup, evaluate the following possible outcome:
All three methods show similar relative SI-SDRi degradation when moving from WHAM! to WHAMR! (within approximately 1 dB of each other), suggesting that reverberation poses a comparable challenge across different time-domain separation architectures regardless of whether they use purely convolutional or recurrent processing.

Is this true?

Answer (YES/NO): NO